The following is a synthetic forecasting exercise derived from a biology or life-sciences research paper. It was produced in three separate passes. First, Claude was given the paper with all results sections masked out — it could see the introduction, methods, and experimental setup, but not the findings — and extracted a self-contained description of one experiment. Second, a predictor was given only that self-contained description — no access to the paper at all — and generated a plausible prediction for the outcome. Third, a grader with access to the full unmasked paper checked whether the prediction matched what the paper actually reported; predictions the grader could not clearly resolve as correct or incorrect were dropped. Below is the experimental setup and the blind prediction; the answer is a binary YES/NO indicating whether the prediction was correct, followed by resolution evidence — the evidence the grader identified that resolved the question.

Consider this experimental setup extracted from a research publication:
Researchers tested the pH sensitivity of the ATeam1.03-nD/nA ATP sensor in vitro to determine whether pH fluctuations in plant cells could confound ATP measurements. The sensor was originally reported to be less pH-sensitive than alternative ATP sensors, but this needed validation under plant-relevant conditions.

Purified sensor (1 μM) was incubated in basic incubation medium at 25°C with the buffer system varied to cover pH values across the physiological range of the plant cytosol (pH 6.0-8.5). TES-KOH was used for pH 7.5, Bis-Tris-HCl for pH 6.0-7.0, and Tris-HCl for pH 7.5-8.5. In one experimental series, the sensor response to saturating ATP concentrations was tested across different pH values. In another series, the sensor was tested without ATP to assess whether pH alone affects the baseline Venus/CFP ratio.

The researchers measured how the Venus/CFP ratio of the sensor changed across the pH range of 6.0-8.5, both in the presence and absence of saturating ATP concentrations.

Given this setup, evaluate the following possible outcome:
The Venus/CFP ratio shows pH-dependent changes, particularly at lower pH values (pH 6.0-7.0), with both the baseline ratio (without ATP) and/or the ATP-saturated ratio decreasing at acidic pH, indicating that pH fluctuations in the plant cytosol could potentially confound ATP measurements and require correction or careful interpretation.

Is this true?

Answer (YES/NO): YES